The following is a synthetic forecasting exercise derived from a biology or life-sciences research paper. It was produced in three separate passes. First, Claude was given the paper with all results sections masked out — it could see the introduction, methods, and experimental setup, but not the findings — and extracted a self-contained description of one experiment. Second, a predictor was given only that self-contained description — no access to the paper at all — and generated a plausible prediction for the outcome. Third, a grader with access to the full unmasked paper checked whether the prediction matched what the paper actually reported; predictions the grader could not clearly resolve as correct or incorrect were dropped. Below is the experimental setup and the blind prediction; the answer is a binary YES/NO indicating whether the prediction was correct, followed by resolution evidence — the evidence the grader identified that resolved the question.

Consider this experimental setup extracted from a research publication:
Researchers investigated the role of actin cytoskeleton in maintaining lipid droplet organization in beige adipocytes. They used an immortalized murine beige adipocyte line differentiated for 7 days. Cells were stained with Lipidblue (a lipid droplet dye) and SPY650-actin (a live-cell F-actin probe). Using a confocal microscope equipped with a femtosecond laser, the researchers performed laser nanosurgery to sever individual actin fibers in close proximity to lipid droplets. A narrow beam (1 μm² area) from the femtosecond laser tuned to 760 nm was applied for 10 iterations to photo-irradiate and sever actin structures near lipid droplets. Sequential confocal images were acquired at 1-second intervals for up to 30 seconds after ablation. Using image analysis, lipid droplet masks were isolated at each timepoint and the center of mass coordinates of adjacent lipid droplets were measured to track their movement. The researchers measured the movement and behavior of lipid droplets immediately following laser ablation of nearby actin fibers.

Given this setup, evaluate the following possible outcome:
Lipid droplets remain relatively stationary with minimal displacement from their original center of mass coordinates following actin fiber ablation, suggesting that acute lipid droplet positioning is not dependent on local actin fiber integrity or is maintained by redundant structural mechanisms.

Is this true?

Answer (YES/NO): NO